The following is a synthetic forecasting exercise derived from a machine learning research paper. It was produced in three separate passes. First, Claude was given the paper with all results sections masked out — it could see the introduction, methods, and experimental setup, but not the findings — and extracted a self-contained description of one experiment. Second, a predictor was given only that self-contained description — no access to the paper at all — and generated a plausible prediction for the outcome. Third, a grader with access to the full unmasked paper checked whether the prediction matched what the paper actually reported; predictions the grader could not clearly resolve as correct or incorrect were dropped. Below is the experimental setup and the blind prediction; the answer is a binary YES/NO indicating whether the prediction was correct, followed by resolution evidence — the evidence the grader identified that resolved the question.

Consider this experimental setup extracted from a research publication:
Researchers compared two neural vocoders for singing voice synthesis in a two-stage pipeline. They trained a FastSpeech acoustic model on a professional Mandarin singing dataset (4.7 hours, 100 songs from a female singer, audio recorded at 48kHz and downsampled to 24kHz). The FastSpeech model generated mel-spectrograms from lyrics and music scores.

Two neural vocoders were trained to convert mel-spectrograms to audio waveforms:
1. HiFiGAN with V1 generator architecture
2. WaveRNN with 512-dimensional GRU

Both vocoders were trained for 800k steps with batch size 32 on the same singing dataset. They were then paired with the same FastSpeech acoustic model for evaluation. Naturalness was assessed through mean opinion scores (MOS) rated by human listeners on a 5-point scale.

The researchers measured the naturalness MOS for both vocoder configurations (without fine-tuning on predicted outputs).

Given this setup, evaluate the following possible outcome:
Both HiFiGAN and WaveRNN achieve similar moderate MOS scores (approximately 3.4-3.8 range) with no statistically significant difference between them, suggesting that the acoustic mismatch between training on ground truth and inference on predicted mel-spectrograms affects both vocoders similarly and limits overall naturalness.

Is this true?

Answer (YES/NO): YES